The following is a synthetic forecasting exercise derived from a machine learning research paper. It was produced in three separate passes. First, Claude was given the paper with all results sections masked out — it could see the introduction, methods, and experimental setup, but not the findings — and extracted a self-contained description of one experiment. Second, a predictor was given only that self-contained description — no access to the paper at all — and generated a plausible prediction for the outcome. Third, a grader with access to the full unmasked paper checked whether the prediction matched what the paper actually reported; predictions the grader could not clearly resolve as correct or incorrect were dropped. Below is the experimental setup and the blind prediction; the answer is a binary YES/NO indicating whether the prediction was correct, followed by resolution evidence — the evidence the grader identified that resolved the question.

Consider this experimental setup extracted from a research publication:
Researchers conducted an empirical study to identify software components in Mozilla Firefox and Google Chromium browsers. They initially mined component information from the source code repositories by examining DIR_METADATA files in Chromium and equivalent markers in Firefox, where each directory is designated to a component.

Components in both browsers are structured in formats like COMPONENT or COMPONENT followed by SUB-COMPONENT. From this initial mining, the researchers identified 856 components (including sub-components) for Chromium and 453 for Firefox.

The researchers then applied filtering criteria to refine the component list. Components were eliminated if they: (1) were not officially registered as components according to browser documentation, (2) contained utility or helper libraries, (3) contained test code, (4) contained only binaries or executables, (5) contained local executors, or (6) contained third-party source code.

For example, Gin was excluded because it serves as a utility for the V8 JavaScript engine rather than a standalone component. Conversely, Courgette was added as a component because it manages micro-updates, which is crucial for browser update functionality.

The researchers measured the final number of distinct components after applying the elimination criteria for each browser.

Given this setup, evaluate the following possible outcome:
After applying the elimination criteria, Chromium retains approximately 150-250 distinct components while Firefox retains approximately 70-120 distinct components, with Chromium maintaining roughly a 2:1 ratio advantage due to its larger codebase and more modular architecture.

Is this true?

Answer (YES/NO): NO